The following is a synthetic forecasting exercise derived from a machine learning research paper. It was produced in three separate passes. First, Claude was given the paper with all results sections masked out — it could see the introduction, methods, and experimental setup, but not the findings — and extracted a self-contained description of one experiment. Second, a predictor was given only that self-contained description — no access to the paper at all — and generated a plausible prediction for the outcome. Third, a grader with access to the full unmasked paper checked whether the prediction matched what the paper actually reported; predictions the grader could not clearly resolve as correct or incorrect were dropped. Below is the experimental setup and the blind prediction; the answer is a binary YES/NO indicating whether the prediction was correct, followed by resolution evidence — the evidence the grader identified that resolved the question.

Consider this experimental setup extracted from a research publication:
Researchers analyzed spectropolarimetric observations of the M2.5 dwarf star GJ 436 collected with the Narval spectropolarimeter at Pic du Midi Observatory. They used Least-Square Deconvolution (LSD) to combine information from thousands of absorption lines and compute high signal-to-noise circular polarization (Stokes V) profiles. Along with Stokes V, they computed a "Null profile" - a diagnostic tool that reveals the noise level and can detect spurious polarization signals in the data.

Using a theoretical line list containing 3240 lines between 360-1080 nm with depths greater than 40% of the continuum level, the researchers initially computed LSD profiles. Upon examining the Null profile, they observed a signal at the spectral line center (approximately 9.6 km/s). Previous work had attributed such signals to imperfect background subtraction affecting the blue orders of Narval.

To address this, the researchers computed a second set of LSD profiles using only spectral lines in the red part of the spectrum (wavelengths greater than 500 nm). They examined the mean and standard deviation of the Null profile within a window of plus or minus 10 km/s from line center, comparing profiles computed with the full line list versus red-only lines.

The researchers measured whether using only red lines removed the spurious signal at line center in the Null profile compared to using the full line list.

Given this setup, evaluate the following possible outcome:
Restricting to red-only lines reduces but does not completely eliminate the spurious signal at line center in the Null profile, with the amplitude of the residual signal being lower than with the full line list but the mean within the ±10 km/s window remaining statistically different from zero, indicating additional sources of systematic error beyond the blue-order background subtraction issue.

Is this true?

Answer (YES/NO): NO